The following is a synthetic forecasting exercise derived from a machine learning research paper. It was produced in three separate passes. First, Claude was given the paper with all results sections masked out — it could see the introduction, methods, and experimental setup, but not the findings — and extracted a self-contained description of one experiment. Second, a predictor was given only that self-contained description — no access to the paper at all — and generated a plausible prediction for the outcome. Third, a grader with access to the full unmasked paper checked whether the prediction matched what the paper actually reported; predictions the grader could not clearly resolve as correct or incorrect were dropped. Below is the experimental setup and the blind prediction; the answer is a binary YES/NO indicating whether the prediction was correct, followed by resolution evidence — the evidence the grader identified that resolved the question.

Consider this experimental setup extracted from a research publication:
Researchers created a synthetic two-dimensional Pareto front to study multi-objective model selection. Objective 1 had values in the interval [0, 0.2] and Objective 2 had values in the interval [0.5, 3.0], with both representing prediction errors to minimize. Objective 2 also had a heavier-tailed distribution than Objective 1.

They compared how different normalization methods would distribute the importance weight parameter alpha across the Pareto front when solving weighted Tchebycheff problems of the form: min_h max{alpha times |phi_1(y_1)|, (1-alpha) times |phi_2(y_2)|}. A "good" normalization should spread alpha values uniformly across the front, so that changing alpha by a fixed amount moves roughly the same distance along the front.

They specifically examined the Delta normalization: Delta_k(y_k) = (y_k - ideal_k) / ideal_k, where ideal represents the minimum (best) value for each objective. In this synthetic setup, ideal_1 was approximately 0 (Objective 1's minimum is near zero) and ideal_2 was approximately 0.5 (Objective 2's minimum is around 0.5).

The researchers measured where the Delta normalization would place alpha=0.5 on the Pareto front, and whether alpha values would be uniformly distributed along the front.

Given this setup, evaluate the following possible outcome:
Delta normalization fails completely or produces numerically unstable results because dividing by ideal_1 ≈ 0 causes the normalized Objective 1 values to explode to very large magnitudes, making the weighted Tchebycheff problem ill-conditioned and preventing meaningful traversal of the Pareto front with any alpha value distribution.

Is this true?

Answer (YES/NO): NO